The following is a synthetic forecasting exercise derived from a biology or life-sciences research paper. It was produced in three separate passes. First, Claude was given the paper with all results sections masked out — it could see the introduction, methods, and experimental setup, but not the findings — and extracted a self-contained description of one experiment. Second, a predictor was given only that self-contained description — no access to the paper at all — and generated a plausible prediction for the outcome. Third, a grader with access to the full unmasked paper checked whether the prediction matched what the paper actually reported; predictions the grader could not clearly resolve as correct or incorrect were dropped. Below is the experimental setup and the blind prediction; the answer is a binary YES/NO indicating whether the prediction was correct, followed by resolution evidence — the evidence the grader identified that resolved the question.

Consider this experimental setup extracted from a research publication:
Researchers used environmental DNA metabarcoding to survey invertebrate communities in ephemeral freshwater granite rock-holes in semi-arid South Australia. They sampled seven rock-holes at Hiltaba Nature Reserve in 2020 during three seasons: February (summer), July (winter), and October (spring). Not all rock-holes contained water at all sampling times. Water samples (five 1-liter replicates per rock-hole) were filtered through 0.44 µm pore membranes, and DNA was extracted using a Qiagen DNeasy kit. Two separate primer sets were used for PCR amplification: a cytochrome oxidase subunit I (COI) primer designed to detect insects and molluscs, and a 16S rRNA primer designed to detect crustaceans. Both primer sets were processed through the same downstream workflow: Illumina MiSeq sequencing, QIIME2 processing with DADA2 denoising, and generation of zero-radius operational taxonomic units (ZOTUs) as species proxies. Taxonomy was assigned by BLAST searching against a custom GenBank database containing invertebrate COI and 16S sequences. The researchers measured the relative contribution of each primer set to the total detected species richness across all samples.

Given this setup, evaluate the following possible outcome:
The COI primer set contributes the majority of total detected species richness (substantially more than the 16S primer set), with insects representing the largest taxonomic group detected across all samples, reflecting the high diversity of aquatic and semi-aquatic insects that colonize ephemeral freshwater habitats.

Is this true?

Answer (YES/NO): NO